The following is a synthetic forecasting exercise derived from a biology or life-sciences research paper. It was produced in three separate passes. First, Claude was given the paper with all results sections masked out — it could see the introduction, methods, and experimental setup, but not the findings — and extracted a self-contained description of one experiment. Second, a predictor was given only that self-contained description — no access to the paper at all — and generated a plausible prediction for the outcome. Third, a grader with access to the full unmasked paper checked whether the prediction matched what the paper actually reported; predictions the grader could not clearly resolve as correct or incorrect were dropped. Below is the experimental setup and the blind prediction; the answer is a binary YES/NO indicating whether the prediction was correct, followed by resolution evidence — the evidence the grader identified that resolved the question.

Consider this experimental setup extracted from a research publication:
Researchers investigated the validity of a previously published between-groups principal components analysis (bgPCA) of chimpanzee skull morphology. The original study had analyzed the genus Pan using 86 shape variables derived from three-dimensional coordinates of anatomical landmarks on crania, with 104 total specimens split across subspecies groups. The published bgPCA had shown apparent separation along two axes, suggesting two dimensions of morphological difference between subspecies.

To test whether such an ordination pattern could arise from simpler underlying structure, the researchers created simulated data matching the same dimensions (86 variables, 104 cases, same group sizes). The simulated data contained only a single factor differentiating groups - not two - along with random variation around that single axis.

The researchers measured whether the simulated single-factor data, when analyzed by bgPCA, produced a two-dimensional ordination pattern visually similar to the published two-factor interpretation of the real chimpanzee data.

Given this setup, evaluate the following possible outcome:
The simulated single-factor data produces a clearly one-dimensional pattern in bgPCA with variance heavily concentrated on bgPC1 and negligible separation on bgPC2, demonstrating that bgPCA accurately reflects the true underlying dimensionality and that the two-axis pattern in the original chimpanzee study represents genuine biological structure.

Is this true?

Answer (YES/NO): NO